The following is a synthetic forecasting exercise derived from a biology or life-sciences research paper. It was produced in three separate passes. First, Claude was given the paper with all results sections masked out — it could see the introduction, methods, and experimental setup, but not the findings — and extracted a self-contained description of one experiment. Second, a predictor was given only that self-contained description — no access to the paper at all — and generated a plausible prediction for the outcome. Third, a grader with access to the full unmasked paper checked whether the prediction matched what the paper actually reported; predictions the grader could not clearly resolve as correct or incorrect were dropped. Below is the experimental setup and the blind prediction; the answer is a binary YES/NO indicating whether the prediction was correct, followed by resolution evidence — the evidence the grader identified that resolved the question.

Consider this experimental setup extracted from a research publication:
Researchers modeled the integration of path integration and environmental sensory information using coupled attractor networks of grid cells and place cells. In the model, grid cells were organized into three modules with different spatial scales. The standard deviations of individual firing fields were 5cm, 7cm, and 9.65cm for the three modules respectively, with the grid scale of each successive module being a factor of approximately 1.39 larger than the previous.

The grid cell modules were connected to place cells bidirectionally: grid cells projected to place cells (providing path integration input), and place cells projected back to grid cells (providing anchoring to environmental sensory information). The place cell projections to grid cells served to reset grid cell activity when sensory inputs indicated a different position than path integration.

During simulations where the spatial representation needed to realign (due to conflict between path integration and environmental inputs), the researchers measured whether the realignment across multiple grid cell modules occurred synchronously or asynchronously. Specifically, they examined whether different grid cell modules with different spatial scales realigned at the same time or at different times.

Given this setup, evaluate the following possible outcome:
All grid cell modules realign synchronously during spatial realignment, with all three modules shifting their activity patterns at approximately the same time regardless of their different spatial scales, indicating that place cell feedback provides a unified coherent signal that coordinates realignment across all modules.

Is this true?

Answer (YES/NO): YES